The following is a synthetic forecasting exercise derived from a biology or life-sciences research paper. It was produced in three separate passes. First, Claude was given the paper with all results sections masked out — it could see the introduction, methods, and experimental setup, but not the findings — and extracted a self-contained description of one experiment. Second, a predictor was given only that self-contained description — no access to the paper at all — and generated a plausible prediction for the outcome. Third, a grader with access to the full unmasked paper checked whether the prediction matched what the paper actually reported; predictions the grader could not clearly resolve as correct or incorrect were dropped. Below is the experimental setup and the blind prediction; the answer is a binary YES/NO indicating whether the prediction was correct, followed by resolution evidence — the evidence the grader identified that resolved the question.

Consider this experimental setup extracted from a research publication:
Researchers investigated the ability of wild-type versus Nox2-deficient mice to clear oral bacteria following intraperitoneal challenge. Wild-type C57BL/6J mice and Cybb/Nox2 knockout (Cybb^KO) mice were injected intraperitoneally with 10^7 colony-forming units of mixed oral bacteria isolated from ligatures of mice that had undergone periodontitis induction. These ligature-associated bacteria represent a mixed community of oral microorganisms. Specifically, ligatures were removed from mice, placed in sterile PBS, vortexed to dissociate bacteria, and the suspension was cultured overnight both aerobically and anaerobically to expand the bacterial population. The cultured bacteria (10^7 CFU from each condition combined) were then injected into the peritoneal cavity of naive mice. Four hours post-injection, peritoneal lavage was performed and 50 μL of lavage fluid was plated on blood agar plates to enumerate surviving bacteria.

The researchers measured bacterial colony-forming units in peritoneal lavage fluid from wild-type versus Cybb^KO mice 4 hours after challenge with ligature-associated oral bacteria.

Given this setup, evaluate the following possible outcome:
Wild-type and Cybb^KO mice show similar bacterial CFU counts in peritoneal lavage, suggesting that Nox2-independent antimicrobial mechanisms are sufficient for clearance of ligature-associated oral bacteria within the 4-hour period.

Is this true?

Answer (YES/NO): YES